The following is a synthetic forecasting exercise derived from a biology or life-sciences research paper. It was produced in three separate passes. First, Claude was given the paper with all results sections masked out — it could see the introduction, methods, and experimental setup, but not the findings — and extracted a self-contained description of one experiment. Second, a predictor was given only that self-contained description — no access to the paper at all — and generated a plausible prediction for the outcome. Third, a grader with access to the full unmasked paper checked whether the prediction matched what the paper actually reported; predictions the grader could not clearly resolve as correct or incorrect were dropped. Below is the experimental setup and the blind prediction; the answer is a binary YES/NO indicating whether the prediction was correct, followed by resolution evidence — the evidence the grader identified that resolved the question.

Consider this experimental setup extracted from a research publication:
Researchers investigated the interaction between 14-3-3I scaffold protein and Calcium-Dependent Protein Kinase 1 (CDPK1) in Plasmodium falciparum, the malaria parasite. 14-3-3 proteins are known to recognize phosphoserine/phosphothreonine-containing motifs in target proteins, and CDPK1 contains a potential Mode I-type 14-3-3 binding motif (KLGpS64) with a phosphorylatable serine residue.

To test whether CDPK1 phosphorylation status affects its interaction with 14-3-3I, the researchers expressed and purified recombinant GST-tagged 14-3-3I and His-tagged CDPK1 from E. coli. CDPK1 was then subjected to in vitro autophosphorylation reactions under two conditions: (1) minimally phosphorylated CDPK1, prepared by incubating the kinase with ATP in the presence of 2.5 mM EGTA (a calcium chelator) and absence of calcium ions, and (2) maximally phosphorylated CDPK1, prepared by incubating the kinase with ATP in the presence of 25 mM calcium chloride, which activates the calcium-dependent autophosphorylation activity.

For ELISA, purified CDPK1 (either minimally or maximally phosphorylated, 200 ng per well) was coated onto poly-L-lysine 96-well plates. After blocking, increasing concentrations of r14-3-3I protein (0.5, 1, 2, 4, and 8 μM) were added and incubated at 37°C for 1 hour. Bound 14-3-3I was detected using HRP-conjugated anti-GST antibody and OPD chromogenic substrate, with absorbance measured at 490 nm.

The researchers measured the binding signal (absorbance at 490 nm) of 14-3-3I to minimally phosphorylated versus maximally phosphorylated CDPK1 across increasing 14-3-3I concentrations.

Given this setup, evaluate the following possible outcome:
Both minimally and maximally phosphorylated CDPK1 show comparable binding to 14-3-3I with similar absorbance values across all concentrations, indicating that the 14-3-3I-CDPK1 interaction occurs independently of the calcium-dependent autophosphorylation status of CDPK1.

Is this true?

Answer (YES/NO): NO